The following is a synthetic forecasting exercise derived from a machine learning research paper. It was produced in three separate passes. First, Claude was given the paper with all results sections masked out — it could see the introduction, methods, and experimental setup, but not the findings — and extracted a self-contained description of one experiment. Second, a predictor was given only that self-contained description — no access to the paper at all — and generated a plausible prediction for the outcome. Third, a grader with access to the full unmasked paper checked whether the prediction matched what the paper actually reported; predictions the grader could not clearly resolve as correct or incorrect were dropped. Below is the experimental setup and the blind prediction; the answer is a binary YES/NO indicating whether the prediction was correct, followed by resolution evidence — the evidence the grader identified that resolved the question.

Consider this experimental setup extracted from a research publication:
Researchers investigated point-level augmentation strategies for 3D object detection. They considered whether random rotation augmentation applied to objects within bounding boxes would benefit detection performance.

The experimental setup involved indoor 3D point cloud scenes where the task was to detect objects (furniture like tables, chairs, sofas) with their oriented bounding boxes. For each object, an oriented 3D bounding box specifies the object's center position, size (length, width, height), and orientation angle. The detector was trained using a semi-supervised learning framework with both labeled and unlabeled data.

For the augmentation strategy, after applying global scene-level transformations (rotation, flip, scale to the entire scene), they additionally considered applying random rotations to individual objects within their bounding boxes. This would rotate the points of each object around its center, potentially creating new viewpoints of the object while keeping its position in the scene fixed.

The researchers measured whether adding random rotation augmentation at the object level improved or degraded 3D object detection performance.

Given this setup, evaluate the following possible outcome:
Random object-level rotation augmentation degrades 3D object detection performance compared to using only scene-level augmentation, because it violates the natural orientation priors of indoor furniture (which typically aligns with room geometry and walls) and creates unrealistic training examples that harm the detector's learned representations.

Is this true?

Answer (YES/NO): YES